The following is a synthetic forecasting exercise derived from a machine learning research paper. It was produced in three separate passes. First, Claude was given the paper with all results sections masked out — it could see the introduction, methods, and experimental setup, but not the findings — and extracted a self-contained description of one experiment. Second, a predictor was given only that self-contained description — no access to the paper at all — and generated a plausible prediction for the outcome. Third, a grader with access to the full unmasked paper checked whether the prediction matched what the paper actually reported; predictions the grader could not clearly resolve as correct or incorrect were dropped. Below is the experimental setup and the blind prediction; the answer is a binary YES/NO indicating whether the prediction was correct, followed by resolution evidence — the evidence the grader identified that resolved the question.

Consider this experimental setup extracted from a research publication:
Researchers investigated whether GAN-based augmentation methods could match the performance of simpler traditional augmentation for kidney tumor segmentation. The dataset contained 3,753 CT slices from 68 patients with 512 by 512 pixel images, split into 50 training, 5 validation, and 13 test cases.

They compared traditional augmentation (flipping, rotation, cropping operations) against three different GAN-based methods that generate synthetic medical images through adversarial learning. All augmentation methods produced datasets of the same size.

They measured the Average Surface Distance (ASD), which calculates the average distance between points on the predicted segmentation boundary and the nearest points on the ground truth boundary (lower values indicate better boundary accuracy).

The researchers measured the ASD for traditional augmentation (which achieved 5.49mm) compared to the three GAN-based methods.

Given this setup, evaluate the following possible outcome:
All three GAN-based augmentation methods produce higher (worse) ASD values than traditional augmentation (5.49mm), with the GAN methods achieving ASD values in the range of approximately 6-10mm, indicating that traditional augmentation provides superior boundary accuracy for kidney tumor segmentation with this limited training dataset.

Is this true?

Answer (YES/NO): NO